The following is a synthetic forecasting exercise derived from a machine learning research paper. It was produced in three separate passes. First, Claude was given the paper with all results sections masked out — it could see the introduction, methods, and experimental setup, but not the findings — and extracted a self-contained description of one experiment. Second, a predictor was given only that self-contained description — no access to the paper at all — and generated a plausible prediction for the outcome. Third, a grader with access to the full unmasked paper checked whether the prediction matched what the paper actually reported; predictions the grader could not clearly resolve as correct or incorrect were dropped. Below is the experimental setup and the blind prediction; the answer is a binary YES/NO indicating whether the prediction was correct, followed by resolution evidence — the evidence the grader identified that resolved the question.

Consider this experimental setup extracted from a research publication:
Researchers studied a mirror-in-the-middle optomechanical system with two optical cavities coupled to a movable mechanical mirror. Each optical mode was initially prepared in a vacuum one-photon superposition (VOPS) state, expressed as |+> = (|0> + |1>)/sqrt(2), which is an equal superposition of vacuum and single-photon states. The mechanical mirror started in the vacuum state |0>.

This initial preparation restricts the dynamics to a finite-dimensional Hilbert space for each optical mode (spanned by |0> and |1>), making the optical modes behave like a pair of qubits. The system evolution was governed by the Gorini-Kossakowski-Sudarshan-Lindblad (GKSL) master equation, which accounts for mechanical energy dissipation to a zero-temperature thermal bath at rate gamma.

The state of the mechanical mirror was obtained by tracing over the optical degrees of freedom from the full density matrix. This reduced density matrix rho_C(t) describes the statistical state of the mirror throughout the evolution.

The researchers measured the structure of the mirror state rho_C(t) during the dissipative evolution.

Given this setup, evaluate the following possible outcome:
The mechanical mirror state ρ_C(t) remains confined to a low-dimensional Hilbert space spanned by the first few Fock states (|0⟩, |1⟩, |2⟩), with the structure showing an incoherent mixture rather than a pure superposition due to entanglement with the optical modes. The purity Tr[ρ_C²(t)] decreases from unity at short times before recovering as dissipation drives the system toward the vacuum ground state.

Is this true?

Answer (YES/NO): NO